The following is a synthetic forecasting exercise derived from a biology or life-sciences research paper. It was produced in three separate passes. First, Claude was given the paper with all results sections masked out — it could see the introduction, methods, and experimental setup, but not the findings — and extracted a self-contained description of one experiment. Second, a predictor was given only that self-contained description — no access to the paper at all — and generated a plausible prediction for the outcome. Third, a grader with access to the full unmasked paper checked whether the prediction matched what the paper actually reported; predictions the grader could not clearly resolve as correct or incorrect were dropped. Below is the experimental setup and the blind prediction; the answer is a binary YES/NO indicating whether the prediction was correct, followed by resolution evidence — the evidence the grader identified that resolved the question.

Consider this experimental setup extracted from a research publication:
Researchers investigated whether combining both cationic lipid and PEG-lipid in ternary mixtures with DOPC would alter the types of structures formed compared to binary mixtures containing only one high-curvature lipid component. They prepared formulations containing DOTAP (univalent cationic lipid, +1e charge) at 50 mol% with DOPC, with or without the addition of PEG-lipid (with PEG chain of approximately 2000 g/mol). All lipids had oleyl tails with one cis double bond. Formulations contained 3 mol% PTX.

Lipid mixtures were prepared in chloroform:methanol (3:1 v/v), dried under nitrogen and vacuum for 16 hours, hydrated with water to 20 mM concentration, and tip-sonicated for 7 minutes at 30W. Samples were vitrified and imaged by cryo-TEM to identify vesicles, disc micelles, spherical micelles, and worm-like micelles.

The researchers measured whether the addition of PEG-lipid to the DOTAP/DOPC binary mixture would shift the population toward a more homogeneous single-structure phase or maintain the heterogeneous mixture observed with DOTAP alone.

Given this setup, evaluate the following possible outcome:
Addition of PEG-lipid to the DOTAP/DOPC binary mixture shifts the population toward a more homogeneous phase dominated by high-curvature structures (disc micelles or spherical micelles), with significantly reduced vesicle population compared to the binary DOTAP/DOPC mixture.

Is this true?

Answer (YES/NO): NO